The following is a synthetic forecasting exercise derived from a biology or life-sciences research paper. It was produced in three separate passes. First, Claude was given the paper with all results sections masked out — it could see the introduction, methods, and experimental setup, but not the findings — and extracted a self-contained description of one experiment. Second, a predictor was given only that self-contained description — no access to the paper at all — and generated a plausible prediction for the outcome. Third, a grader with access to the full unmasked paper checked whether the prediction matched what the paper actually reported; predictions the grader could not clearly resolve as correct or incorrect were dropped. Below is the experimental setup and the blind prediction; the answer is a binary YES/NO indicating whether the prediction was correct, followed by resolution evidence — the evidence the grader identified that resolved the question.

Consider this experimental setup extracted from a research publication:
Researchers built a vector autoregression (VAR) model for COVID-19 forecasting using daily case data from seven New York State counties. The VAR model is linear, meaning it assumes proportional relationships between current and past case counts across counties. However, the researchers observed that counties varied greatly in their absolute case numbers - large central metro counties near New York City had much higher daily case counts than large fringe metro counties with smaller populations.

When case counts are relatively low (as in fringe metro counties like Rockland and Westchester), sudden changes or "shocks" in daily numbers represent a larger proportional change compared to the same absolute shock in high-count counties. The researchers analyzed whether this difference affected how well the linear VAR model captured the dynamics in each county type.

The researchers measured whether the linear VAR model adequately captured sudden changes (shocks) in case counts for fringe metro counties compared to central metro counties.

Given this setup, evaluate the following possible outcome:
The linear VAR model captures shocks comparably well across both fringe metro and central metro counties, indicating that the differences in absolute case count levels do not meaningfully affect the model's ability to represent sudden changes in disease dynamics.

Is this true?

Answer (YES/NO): NO